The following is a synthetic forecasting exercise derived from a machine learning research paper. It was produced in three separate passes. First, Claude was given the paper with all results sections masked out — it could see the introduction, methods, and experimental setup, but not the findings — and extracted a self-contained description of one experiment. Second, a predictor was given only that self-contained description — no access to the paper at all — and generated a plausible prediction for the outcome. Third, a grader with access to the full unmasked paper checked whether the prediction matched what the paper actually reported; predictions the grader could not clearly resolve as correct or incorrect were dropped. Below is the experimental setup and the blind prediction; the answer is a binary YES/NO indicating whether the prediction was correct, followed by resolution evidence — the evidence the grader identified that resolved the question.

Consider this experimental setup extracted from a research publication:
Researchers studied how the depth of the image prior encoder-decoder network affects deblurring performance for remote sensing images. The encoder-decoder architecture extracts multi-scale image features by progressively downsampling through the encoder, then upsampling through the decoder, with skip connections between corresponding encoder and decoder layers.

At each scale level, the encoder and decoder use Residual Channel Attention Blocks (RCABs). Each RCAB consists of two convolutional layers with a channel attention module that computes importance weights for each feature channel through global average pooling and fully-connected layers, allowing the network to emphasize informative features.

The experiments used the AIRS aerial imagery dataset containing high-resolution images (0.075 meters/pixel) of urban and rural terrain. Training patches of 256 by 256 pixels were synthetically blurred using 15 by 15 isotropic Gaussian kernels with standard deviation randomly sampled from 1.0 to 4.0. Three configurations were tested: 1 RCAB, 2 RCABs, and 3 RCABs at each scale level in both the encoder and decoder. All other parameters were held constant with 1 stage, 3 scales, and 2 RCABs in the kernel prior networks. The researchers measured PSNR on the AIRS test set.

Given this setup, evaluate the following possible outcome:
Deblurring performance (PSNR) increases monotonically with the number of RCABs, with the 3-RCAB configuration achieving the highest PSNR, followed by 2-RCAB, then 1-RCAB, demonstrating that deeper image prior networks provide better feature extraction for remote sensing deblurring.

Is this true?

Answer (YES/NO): NO